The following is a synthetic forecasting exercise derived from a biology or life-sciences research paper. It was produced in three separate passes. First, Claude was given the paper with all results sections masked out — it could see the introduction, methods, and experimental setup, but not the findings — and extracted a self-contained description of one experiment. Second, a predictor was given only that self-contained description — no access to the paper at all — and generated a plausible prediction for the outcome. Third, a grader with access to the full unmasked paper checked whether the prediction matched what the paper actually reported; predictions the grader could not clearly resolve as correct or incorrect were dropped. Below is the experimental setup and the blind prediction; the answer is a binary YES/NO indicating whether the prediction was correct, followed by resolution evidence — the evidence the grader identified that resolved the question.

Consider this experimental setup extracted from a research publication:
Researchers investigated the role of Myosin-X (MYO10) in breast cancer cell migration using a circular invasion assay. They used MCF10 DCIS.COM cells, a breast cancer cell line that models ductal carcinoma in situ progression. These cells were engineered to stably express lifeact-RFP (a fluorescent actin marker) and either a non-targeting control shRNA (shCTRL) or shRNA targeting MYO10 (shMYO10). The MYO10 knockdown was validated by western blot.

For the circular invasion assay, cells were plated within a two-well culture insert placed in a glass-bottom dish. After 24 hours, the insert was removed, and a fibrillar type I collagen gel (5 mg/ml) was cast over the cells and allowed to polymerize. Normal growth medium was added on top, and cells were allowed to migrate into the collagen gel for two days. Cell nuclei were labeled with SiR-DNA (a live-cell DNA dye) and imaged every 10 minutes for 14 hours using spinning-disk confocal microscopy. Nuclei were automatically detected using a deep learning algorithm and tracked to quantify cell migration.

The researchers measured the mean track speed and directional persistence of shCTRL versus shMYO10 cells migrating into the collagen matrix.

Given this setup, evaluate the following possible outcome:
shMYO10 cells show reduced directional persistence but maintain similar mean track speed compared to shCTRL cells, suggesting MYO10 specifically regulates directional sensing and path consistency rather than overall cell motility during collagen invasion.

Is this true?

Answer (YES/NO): NO